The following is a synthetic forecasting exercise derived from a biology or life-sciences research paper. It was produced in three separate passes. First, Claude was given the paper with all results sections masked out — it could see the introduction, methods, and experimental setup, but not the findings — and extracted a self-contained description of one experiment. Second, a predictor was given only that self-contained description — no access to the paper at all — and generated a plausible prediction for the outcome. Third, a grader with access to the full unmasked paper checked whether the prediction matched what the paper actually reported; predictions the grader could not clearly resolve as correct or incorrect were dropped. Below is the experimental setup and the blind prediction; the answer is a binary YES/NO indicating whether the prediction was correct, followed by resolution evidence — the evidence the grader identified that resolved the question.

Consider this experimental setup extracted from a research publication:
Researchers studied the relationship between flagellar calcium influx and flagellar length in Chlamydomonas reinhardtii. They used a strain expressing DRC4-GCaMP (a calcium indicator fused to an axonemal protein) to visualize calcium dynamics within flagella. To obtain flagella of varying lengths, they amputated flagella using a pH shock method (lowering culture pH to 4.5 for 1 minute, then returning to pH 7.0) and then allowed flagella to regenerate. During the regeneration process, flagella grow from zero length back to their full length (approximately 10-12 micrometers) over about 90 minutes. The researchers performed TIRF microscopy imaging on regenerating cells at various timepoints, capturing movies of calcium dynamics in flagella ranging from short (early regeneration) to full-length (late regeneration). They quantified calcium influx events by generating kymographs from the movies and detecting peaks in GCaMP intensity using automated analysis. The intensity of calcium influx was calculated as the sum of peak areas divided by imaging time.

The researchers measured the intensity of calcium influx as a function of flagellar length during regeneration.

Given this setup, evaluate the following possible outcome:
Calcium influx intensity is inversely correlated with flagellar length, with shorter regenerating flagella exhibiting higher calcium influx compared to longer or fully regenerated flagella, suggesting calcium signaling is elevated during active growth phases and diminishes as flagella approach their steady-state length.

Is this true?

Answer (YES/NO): NO